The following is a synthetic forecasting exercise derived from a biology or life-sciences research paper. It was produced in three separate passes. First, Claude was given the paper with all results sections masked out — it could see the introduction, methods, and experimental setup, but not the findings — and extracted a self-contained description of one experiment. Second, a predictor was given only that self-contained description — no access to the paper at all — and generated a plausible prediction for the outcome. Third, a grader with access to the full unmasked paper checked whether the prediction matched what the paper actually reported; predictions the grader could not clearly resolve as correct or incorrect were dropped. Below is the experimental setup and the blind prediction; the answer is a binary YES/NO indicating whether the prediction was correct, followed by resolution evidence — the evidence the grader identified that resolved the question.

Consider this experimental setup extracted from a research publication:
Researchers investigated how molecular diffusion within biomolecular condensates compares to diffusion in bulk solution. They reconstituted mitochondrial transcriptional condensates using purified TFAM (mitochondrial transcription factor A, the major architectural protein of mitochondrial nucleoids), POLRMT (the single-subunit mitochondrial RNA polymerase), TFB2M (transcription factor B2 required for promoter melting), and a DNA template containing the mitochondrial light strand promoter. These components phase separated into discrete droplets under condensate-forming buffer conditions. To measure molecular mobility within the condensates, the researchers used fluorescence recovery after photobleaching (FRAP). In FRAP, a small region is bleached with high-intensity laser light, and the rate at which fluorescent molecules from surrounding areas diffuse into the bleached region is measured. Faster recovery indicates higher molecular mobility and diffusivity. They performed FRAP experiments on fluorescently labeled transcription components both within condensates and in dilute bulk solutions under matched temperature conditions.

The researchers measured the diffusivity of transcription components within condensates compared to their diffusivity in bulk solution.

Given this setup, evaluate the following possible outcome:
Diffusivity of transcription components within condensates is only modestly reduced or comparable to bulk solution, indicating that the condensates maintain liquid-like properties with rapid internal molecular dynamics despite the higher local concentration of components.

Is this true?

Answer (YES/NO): NO